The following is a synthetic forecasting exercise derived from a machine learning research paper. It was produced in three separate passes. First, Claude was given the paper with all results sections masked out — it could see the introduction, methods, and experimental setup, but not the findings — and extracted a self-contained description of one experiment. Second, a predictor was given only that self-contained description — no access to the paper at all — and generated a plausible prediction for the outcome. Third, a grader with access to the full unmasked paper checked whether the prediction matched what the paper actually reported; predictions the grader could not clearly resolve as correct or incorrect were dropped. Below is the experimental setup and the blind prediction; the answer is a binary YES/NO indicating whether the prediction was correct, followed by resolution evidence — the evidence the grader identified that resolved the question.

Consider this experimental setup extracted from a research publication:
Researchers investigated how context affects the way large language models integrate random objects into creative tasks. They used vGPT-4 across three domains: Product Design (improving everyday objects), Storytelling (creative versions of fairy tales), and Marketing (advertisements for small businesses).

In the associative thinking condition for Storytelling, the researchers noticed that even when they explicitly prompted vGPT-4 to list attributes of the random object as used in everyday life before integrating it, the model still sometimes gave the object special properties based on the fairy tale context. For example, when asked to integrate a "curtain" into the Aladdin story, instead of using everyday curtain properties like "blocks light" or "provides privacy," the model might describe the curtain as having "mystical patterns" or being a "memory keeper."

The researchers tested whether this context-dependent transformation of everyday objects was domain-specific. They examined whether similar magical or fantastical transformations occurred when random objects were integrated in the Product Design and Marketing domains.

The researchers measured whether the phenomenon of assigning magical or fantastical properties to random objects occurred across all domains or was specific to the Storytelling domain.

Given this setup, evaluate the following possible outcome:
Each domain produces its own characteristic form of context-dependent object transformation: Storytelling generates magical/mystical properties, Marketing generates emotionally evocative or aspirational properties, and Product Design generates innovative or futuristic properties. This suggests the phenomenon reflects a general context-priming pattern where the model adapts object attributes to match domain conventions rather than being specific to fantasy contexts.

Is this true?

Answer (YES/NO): NO